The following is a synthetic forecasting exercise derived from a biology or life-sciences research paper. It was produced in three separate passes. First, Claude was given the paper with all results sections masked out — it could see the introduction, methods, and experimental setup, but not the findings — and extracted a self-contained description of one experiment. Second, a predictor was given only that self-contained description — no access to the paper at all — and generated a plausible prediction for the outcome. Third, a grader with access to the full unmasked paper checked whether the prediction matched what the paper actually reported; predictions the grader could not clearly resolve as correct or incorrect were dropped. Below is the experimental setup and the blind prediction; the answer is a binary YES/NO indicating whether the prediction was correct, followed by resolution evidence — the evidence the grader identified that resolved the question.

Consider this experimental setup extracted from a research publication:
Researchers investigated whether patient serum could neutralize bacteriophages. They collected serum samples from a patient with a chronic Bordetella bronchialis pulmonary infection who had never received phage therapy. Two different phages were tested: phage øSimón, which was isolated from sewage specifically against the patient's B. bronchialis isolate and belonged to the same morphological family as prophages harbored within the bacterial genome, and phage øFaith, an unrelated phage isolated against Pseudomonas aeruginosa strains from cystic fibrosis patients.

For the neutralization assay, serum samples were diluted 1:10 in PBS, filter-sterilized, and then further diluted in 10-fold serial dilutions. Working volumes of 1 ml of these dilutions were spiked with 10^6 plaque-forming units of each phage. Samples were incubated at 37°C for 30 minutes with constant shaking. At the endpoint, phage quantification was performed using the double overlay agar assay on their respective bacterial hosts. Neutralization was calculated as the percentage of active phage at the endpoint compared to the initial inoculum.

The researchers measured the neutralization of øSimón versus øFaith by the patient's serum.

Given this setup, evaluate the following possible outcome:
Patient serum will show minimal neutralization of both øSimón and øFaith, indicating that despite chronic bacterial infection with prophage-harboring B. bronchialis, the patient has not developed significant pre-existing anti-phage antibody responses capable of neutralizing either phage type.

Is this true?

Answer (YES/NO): NO